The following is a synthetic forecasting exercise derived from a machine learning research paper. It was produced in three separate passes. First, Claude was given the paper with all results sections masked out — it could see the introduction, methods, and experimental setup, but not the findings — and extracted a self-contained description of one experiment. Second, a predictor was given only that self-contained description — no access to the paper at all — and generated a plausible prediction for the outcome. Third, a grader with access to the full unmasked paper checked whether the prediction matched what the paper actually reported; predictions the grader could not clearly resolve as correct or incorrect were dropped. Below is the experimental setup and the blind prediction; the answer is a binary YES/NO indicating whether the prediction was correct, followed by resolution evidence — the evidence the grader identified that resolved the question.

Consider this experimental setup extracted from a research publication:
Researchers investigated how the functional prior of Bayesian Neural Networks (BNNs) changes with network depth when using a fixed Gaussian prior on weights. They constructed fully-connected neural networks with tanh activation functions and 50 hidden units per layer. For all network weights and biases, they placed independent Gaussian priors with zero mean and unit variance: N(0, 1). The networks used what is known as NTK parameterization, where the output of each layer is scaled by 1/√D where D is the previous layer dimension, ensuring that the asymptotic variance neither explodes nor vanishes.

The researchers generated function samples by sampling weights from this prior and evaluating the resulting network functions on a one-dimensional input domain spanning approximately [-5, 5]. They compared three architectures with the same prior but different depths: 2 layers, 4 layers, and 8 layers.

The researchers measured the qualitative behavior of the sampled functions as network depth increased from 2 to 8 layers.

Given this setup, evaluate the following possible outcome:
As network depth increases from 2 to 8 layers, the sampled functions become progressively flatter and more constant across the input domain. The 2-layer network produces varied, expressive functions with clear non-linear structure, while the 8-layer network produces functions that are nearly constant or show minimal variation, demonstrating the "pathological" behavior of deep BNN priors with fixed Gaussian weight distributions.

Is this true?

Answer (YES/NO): YES